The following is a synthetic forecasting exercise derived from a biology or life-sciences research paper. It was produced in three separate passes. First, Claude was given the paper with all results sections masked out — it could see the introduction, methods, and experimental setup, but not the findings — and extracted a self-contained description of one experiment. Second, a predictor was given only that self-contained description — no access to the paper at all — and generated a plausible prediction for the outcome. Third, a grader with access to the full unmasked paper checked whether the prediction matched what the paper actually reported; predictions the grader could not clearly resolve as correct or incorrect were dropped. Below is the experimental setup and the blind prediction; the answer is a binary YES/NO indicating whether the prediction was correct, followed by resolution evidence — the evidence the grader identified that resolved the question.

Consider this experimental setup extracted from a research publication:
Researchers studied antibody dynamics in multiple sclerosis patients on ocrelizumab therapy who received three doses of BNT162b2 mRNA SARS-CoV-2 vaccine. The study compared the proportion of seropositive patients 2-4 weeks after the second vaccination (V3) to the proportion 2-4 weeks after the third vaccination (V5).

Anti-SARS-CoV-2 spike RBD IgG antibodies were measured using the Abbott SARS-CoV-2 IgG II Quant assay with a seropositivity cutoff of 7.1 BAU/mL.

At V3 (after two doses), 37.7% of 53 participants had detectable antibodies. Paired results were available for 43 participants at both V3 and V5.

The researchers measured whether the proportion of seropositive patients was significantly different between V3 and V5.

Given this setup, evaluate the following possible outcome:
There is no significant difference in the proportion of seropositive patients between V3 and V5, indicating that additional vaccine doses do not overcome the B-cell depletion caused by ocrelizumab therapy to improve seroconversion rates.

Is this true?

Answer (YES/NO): YES